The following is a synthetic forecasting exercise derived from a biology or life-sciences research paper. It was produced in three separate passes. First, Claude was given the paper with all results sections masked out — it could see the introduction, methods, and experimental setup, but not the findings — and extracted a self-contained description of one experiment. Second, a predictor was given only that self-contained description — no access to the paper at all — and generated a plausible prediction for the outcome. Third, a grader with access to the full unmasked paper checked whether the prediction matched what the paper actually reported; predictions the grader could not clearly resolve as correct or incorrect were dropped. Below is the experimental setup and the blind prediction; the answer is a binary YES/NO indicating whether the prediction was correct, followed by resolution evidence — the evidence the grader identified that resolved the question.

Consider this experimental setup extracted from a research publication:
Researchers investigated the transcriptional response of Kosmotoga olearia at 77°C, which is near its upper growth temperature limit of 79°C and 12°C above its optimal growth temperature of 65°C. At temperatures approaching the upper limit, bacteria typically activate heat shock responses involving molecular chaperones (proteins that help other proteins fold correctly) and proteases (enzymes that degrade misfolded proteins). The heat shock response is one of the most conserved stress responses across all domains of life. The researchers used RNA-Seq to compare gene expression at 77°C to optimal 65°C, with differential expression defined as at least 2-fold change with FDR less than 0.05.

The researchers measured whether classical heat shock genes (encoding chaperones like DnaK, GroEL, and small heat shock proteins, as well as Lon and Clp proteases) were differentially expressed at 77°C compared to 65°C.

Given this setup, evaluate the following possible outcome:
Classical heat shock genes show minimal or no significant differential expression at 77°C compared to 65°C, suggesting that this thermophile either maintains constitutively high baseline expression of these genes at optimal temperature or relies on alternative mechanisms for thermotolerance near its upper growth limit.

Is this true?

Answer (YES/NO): YES